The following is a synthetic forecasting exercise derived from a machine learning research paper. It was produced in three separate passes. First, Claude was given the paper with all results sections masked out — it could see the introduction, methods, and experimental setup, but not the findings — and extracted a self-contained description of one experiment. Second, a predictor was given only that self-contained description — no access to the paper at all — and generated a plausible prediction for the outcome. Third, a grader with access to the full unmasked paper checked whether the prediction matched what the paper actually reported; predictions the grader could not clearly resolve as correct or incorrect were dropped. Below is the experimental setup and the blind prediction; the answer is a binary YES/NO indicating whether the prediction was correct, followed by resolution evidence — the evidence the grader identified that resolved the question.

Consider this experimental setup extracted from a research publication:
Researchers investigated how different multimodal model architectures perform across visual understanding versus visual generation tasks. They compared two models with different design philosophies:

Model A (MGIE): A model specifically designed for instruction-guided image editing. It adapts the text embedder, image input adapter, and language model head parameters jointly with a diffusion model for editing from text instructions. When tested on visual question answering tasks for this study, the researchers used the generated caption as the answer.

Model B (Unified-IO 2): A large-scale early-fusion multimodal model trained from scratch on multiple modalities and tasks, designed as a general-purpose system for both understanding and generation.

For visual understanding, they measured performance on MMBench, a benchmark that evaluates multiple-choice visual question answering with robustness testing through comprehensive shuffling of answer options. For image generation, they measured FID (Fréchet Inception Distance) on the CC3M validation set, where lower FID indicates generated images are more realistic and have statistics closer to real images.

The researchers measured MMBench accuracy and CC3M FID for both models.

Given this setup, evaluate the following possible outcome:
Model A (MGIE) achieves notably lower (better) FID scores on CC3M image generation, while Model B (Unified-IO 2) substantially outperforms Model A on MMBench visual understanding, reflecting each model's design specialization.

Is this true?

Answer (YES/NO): NO